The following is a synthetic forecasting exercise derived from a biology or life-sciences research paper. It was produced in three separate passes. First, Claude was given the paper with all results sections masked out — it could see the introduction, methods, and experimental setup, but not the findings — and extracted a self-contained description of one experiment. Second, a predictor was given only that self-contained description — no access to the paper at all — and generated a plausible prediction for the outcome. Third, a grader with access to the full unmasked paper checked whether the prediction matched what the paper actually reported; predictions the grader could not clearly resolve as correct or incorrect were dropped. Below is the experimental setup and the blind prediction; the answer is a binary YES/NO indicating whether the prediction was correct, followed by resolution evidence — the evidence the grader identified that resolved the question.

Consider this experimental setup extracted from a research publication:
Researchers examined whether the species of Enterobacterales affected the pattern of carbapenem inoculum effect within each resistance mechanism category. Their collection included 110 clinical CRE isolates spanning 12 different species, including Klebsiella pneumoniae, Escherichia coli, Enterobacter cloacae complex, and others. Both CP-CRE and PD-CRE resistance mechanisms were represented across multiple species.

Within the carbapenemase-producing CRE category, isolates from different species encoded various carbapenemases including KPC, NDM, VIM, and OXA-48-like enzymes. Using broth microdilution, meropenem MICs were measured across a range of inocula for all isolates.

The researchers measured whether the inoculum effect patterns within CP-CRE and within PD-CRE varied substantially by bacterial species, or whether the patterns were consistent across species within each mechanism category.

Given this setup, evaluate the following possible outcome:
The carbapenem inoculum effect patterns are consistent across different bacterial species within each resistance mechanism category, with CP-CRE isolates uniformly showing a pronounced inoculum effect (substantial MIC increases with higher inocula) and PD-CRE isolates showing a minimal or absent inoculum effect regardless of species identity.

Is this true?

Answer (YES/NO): YES